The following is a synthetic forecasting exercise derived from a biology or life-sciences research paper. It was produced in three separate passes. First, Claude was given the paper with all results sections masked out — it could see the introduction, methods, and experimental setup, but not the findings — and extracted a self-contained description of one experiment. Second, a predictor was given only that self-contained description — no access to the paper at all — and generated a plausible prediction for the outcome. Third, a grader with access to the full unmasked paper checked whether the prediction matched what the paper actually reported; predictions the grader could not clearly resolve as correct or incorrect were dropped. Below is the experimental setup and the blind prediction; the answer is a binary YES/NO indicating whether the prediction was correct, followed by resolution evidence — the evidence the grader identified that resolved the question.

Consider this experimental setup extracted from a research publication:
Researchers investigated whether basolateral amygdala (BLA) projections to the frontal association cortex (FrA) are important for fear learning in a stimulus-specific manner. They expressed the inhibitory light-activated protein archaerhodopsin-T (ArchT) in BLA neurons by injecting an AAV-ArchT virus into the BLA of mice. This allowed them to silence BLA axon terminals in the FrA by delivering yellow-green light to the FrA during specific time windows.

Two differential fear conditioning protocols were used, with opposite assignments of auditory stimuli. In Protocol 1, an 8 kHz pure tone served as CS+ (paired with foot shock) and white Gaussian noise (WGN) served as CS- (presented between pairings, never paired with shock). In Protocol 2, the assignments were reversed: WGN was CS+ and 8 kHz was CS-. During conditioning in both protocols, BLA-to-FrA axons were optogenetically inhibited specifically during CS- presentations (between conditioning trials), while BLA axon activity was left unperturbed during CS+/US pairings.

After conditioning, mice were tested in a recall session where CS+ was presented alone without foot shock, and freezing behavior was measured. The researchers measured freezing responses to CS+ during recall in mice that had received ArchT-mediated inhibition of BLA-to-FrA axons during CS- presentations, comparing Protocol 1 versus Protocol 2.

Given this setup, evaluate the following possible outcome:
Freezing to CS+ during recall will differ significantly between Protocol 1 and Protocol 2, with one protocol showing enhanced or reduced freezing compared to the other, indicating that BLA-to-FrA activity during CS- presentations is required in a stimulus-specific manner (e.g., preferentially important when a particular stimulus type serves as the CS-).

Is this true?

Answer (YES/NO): YES